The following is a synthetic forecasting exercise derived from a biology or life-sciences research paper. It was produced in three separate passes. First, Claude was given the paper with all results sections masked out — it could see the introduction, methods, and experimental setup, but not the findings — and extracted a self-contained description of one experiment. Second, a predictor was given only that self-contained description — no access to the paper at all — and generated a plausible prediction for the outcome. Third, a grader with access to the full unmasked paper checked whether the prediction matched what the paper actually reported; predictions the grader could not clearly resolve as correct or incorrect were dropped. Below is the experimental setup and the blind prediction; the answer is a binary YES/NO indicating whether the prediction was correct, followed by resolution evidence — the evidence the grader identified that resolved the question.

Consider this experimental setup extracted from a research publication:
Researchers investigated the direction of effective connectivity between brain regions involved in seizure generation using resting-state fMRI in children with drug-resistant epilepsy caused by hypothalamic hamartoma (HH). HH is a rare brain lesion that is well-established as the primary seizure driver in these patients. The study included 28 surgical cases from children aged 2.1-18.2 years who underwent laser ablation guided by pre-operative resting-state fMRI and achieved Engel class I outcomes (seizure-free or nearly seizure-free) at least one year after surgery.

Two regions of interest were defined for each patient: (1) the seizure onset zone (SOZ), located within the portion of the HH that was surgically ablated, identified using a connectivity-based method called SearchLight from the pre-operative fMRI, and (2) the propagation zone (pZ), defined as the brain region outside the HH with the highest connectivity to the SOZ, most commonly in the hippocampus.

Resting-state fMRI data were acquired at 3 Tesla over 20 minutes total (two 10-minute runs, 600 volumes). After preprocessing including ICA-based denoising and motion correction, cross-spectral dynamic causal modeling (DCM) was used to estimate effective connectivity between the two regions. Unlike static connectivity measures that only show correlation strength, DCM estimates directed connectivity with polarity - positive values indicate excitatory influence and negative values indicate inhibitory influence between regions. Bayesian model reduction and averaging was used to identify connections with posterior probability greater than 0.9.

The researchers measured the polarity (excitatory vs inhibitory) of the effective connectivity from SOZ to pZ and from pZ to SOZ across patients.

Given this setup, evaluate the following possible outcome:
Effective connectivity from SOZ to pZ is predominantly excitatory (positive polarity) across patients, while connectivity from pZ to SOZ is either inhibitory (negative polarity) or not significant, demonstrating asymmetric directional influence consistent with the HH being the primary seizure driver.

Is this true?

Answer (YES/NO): YES